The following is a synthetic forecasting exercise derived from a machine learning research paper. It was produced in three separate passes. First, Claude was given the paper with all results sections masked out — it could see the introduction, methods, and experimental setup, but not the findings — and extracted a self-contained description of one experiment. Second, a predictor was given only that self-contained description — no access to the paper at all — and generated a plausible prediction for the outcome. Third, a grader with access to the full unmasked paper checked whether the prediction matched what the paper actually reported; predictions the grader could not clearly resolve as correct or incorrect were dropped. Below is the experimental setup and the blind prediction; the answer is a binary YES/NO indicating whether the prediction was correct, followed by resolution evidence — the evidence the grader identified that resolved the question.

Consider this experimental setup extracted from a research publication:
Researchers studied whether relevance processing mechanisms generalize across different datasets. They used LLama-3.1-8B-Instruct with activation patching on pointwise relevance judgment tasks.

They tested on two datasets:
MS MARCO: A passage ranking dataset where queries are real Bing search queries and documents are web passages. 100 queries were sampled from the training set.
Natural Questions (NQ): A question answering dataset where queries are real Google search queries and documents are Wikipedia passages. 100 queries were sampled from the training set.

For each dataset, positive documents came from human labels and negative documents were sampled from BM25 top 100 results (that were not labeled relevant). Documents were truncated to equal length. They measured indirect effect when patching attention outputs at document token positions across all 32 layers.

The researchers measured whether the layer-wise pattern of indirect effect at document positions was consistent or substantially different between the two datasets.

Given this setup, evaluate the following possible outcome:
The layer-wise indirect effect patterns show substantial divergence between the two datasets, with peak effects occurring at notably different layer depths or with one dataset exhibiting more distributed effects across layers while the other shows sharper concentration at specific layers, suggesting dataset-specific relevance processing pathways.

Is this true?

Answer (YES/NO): NO